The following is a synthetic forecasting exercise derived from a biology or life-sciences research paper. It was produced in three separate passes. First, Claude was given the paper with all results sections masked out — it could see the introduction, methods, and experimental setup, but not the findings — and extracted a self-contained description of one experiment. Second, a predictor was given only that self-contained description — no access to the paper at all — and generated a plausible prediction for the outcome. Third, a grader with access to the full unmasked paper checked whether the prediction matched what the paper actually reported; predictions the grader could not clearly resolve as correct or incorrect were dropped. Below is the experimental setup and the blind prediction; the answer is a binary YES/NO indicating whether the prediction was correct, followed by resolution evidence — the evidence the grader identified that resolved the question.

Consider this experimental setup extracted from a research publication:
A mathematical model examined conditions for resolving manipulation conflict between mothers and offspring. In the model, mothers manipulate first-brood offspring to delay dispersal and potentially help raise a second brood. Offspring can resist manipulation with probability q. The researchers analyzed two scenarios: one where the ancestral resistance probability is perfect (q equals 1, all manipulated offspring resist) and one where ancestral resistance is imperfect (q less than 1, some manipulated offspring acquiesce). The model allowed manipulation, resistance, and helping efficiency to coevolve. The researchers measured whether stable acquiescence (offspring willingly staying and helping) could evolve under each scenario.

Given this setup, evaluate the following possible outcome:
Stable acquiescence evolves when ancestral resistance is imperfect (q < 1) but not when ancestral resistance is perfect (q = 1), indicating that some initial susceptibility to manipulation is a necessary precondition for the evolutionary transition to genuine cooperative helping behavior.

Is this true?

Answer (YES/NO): YES